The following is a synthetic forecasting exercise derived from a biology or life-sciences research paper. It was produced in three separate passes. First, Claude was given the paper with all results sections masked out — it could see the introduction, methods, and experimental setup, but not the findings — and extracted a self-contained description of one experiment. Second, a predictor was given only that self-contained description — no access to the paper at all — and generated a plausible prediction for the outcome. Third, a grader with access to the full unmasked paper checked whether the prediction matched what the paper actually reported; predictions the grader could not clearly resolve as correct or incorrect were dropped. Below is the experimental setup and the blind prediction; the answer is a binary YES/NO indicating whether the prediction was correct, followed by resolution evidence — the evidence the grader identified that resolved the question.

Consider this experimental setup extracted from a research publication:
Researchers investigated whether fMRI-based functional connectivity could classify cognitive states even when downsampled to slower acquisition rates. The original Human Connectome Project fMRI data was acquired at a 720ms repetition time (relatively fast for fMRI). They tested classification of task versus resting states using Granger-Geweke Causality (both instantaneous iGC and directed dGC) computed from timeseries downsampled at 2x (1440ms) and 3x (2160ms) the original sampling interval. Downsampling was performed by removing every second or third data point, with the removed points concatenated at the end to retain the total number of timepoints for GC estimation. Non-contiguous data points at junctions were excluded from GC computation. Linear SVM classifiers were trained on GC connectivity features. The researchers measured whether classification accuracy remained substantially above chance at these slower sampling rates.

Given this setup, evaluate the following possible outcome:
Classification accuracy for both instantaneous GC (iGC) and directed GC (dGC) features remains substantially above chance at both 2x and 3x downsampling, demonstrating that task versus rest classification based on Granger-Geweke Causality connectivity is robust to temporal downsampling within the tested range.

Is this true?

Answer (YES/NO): YES